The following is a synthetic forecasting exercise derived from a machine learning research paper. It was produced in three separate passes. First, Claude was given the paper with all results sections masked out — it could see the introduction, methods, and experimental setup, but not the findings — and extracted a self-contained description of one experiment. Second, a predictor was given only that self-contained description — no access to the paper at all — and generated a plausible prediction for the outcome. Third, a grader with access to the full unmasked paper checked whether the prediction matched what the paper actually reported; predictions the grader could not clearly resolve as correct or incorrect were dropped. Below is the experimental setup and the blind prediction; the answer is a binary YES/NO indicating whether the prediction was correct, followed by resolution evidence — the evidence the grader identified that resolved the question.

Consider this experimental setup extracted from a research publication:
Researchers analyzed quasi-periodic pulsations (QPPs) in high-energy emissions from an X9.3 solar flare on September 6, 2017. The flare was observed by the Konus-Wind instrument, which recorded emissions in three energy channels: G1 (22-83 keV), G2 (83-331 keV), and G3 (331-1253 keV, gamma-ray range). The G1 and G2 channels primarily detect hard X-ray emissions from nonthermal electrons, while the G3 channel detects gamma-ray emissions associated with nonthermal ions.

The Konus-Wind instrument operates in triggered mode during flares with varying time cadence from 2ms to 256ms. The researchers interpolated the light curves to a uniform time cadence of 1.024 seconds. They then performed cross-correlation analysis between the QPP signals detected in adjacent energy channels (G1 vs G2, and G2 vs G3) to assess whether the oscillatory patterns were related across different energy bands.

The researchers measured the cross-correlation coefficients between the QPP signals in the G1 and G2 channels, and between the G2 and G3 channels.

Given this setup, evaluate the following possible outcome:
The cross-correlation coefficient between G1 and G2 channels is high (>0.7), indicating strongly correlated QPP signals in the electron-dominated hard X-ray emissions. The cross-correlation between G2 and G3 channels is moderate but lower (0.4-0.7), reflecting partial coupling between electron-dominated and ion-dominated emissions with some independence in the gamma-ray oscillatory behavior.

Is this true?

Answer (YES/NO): NO